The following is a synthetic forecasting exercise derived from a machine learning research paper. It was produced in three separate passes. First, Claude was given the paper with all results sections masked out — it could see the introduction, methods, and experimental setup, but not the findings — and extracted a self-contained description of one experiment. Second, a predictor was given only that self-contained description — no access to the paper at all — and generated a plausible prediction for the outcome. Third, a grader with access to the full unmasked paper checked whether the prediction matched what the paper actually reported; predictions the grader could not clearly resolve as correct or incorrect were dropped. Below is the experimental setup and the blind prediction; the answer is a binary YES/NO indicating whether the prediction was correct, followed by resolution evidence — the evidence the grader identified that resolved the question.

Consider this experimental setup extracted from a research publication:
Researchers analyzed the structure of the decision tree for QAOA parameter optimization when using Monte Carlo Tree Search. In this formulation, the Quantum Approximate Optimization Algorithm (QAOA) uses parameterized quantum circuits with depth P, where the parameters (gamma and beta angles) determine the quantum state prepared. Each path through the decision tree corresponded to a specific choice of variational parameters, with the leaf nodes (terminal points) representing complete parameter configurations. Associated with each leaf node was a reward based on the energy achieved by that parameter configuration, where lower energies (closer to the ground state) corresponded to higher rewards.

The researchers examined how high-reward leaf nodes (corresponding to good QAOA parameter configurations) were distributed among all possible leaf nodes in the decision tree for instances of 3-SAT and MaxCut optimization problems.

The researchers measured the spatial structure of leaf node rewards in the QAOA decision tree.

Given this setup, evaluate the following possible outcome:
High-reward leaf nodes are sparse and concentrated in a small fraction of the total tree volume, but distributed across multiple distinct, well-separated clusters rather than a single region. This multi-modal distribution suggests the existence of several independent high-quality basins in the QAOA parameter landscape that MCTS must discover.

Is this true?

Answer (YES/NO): NO